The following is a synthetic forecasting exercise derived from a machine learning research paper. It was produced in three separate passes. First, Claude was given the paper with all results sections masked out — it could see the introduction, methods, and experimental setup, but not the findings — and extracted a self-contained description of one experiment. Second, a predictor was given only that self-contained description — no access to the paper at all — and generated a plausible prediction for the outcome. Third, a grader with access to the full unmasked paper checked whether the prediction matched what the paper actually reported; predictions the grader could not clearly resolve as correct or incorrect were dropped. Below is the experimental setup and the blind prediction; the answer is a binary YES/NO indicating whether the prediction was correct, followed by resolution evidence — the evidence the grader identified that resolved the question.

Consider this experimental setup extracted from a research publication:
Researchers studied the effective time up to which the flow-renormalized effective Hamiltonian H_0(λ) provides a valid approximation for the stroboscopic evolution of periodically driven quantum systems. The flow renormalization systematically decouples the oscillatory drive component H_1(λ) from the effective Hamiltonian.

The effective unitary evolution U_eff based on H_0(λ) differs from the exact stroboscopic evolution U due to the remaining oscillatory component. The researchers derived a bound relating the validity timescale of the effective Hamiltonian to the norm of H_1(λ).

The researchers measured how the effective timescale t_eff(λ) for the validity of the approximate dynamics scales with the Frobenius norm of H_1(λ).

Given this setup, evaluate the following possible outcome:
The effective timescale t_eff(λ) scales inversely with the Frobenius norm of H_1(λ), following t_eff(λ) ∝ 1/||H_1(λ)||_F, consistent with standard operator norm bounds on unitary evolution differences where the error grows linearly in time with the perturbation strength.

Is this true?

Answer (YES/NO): YES